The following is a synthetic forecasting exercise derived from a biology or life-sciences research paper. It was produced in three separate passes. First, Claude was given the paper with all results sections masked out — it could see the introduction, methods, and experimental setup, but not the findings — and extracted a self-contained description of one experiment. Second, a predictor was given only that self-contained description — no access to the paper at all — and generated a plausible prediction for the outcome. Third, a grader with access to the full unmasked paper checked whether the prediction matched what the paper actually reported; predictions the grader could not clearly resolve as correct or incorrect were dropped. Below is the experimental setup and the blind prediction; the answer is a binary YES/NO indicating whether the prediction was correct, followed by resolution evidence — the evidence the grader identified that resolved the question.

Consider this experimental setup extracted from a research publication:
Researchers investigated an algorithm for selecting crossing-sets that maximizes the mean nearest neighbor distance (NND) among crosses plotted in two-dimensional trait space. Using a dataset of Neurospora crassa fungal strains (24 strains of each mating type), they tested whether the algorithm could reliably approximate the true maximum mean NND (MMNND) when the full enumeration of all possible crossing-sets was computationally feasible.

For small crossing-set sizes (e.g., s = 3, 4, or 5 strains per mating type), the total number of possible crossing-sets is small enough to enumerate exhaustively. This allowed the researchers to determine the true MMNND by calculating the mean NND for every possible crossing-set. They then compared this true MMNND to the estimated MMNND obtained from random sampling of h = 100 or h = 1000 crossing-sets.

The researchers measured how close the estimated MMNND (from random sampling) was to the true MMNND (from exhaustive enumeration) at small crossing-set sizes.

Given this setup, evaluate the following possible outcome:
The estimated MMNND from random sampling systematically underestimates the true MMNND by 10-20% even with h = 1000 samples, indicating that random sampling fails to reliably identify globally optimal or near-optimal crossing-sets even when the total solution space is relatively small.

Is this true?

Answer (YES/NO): NO